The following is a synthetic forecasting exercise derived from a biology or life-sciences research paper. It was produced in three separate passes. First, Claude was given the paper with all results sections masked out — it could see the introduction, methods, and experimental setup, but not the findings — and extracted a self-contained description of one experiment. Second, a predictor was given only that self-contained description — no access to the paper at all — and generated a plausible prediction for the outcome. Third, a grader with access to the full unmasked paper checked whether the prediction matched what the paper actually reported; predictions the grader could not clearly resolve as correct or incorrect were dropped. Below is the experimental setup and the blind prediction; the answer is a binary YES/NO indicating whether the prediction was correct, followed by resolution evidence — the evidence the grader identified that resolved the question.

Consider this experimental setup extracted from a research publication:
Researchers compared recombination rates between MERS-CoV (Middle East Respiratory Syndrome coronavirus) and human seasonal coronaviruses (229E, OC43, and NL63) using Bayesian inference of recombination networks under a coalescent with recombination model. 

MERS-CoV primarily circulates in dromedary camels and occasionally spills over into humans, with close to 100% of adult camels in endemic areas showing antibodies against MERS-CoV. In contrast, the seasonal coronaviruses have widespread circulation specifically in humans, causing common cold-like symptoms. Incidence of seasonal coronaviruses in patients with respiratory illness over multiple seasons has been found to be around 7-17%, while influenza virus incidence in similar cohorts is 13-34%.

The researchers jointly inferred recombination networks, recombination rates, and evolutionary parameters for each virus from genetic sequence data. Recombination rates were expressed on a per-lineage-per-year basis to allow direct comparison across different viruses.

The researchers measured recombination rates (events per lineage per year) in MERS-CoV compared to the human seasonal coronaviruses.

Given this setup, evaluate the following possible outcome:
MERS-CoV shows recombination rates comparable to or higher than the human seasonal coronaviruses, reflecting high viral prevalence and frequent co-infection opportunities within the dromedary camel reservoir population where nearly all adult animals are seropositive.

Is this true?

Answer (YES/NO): YES